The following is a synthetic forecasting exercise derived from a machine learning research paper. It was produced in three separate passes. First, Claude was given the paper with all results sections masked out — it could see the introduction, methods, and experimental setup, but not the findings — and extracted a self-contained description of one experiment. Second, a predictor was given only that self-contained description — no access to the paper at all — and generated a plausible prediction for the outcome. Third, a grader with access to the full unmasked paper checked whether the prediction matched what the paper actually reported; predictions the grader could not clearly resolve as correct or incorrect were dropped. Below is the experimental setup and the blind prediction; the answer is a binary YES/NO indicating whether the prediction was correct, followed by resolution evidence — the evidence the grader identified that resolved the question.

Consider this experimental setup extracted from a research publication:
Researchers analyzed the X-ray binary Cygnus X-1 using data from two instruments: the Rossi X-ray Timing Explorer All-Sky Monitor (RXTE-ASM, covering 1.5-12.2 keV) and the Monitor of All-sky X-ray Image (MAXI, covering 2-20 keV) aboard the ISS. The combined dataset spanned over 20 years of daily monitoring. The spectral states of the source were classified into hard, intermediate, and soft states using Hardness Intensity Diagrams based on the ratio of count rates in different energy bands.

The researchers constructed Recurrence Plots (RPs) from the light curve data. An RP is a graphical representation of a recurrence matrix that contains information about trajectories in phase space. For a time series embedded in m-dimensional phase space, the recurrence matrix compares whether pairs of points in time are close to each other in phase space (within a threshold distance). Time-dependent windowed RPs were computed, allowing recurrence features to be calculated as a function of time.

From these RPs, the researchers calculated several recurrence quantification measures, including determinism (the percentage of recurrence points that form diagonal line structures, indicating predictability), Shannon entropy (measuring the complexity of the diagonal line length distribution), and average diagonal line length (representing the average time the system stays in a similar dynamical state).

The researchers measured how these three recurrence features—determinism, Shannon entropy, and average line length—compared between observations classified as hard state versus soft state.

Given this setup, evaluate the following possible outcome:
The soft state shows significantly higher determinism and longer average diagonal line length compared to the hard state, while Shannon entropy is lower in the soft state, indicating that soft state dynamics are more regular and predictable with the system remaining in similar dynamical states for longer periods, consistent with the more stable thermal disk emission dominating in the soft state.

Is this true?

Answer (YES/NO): NO